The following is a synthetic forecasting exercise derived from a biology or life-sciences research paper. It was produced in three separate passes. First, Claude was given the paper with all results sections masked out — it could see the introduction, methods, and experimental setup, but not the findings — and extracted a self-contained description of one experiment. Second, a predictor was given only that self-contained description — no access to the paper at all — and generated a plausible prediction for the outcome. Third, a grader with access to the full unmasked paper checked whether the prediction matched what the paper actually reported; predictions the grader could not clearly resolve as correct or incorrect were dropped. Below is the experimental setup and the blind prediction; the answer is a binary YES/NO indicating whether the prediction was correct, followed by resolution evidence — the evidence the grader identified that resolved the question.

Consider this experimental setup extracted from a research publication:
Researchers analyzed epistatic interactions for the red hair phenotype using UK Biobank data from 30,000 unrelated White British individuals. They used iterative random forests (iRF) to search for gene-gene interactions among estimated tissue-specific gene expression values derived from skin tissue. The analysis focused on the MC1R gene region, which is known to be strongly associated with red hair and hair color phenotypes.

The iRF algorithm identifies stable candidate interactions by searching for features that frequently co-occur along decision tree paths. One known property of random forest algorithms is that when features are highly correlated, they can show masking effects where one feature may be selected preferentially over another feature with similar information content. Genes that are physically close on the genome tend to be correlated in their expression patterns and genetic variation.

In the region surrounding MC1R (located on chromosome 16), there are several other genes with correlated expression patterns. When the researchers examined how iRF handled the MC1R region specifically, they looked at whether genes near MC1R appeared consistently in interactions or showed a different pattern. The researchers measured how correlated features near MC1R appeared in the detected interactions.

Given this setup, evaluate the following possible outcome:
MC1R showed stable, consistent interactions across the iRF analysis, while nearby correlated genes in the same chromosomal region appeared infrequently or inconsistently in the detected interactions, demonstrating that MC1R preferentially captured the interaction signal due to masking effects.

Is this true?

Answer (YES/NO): NO